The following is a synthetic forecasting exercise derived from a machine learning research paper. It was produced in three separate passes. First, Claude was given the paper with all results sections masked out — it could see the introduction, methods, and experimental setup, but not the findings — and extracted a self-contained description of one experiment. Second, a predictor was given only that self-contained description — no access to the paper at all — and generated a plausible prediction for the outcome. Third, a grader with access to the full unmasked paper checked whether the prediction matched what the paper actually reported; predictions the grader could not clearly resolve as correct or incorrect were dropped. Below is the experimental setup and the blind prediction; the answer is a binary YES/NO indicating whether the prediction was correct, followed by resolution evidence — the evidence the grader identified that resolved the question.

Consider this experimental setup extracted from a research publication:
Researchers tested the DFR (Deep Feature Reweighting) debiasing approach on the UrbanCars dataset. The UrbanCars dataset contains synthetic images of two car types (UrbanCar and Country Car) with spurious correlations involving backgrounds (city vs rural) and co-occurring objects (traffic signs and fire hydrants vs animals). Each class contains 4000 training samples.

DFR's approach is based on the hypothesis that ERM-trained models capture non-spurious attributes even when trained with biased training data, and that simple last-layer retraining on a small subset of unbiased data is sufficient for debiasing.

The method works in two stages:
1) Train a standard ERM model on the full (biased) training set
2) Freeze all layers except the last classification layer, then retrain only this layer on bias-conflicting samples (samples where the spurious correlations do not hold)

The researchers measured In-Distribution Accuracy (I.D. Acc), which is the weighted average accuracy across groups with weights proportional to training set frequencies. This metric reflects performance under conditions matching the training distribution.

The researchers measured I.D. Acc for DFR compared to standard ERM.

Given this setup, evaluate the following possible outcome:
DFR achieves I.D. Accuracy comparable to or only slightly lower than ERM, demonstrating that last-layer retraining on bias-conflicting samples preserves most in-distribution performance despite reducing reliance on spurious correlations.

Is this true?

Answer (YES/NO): NO